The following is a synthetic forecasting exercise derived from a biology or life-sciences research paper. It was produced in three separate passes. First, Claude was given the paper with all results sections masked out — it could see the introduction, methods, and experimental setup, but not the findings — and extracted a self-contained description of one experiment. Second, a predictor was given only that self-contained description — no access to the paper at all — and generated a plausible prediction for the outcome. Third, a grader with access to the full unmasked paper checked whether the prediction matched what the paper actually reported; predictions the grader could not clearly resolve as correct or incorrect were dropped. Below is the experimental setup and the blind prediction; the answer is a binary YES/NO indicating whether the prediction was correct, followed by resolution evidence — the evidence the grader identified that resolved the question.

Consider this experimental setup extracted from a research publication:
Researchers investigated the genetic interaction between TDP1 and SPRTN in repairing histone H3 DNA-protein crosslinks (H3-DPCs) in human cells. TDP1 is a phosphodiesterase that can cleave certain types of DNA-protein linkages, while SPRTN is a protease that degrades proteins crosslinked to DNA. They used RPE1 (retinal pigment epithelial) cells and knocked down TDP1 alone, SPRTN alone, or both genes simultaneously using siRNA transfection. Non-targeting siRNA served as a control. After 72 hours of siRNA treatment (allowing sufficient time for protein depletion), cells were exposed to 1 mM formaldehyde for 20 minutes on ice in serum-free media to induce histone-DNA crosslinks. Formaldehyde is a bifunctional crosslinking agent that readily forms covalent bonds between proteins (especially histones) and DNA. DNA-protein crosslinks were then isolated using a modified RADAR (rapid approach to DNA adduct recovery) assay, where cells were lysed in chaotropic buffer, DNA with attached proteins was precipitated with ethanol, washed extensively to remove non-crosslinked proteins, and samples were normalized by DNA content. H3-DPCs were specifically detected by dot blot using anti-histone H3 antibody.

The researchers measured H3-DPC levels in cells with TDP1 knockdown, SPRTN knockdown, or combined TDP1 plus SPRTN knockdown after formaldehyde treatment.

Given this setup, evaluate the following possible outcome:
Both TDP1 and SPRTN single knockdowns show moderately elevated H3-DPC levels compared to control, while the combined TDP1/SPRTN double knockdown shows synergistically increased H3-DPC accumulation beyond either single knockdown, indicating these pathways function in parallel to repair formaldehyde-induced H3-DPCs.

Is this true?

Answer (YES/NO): NO